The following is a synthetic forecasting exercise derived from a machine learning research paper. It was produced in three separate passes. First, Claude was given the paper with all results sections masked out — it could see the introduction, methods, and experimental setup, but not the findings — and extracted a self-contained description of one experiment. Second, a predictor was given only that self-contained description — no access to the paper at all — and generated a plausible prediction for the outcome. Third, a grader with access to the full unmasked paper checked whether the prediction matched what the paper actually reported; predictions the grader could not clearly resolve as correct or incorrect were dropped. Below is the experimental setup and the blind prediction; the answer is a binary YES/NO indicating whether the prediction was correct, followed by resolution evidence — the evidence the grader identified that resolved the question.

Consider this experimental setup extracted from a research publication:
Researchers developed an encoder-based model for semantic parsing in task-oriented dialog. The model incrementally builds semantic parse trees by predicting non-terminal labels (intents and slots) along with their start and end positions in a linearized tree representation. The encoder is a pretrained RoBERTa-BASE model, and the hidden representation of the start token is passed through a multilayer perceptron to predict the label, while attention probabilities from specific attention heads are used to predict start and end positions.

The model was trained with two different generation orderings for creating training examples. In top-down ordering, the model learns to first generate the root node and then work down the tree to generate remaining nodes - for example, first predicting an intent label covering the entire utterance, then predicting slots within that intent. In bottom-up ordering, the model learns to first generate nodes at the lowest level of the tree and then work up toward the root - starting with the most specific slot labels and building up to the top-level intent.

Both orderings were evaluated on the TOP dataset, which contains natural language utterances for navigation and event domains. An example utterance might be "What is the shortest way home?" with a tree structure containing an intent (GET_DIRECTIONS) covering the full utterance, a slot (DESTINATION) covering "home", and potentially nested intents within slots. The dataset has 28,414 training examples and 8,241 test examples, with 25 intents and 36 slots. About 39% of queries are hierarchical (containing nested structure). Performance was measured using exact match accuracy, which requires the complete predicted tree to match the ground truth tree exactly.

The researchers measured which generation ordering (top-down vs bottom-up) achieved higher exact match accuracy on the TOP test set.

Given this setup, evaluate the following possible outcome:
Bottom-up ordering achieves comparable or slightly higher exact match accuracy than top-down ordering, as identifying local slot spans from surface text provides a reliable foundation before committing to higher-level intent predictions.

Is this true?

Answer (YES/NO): YES